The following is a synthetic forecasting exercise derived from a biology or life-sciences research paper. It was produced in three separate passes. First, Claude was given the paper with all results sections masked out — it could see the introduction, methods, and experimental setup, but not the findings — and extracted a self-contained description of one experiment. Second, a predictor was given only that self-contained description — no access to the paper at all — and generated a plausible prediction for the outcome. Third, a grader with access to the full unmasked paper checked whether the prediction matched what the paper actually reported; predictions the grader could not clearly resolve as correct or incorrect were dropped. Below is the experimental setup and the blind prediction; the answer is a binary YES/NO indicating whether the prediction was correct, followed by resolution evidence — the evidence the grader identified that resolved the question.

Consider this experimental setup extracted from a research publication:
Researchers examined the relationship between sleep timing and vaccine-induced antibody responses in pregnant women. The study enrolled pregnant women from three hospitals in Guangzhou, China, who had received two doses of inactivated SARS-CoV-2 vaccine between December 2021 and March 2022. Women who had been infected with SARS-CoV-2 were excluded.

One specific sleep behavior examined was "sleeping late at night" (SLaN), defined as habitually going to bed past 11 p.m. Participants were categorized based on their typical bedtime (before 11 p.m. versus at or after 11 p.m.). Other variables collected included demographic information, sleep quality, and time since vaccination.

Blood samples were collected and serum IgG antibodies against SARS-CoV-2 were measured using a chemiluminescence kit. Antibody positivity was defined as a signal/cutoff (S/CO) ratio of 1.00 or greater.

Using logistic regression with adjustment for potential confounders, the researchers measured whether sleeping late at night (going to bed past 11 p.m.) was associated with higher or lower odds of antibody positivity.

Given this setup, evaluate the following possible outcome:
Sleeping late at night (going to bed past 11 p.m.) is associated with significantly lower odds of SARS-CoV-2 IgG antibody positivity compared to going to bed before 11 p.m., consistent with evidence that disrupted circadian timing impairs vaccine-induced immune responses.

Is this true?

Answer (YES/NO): YES